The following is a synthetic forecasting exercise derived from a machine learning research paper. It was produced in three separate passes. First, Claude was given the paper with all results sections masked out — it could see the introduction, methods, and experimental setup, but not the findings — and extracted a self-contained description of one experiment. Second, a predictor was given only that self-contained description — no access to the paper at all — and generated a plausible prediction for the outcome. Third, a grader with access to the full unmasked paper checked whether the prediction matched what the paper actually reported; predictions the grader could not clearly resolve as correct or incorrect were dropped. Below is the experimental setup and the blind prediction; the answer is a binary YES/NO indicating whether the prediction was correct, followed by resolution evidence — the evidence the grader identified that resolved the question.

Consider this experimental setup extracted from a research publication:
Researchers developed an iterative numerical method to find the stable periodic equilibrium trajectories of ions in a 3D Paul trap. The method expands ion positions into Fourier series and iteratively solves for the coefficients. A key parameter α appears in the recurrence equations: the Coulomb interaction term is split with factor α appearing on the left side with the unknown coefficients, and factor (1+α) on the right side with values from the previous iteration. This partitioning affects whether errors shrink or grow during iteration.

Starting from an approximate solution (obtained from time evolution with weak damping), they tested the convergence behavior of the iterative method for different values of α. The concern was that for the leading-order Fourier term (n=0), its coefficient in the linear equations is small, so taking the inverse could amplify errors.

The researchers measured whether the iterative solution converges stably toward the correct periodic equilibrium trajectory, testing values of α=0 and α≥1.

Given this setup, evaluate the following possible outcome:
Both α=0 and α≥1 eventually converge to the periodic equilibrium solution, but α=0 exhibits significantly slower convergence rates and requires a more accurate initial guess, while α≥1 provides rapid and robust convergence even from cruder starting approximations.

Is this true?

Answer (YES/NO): NO